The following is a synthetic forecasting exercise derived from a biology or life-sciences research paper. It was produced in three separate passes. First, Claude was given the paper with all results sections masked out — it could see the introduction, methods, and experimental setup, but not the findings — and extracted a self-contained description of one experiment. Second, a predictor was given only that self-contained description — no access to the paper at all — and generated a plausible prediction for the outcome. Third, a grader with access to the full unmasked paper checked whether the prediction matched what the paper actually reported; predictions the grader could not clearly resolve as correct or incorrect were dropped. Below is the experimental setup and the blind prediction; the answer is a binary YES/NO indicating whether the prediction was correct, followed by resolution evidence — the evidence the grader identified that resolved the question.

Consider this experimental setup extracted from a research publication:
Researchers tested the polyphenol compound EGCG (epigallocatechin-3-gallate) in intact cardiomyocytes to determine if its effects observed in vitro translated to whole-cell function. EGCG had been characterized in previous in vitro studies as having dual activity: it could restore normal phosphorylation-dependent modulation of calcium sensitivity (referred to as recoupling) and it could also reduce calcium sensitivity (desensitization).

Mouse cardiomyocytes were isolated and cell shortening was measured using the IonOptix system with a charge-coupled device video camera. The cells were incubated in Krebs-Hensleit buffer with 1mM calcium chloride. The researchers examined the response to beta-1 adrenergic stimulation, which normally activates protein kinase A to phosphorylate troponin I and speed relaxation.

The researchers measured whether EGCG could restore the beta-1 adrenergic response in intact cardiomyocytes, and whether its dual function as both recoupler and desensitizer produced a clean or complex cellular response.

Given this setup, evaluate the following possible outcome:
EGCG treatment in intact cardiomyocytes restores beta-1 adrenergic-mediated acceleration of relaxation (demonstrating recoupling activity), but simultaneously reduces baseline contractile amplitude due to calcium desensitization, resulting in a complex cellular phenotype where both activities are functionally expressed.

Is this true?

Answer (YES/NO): NO